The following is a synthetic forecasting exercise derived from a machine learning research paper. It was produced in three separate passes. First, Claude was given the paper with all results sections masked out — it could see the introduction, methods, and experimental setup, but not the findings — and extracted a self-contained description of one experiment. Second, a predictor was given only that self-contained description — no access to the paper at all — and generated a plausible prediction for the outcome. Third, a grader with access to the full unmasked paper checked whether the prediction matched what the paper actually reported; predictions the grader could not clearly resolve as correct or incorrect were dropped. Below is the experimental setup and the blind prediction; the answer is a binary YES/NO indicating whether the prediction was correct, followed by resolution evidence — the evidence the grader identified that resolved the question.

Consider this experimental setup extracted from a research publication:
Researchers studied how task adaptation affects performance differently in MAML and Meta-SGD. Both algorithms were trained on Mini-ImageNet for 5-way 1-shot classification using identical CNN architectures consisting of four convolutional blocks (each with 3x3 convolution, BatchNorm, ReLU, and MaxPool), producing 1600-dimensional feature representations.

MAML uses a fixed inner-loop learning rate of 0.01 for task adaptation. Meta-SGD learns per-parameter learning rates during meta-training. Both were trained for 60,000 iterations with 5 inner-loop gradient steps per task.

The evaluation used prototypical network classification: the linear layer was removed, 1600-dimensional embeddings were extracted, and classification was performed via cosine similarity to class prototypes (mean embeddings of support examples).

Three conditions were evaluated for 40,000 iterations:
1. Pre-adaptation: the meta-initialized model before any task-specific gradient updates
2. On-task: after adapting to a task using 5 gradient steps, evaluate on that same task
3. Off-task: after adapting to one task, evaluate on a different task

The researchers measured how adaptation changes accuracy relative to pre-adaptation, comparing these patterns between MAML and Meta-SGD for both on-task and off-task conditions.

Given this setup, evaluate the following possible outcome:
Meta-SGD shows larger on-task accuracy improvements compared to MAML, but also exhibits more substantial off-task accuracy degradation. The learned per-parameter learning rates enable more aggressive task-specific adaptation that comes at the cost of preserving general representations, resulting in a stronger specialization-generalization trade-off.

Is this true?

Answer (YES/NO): NO